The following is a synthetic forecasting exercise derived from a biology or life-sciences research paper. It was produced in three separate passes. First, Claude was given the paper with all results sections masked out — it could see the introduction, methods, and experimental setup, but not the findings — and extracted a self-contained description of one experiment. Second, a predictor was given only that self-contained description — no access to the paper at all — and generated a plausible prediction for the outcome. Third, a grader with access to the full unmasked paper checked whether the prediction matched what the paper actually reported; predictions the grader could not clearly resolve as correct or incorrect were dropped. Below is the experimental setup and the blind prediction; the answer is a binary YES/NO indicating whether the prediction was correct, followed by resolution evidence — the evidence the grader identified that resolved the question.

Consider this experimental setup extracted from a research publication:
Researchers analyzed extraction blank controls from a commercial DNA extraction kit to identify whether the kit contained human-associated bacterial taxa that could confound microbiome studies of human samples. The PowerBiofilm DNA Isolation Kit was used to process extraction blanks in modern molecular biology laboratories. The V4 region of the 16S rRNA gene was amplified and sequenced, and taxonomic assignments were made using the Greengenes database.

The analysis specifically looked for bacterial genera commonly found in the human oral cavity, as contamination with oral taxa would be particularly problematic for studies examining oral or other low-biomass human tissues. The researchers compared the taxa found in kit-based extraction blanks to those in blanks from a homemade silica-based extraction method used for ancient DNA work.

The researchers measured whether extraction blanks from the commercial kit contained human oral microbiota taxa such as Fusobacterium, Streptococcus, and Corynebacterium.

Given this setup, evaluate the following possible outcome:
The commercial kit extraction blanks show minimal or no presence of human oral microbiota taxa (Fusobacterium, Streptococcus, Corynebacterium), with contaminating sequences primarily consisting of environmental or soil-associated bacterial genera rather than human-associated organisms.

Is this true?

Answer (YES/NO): NO